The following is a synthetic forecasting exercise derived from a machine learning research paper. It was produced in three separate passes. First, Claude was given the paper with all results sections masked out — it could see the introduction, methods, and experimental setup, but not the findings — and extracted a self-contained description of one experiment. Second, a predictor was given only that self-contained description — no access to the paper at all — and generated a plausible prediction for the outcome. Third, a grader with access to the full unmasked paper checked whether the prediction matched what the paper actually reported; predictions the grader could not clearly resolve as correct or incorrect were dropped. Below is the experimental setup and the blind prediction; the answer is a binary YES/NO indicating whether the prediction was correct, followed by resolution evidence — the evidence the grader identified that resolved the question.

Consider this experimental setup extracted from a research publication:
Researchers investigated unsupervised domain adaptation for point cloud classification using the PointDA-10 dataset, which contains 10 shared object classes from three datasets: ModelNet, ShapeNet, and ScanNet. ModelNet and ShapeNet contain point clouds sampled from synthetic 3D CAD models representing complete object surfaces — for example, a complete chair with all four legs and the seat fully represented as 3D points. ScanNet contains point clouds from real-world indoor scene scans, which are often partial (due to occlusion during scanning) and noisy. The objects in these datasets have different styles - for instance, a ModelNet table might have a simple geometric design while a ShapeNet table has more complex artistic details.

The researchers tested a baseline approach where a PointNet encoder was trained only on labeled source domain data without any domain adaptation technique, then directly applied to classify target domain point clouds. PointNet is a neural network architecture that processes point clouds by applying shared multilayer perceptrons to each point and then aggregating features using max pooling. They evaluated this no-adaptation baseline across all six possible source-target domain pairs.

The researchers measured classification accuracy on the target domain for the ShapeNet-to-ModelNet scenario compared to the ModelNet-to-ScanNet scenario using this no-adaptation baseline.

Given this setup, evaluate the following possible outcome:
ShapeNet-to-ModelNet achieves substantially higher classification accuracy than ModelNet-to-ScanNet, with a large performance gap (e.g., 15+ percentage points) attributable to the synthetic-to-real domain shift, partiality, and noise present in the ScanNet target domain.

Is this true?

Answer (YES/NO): YES